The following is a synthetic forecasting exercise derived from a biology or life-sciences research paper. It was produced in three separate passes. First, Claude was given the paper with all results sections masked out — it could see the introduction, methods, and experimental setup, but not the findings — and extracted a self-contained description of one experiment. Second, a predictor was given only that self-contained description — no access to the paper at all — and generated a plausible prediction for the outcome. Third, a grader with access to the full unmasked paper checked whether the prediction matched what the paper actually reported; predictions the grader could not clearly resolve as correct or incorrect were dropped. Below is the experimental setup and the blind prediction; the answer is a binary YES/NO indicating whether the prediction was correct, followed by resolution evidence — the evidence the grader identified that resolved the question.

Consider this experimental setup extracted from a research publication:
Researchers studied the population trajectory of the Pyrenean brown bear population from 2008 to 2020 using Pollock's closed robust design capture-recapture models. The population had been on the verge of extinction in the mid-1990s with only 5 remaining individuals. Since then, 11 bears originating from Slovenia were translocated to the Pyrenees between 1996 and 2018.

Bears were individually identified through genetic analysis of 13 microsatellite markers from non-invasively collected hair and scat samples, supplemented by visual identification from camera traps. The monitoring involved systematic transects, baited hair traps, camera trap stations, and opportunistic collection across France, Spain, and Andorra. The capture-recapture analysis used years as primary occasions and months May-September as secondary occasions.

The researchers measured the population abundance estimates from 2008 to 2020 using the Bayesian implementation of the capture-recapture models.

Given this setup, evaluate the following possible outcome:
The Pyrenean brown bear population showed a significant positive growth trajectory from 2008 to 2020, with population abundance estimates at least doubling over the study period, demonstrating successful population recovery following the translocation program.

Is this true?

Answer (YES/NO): YES